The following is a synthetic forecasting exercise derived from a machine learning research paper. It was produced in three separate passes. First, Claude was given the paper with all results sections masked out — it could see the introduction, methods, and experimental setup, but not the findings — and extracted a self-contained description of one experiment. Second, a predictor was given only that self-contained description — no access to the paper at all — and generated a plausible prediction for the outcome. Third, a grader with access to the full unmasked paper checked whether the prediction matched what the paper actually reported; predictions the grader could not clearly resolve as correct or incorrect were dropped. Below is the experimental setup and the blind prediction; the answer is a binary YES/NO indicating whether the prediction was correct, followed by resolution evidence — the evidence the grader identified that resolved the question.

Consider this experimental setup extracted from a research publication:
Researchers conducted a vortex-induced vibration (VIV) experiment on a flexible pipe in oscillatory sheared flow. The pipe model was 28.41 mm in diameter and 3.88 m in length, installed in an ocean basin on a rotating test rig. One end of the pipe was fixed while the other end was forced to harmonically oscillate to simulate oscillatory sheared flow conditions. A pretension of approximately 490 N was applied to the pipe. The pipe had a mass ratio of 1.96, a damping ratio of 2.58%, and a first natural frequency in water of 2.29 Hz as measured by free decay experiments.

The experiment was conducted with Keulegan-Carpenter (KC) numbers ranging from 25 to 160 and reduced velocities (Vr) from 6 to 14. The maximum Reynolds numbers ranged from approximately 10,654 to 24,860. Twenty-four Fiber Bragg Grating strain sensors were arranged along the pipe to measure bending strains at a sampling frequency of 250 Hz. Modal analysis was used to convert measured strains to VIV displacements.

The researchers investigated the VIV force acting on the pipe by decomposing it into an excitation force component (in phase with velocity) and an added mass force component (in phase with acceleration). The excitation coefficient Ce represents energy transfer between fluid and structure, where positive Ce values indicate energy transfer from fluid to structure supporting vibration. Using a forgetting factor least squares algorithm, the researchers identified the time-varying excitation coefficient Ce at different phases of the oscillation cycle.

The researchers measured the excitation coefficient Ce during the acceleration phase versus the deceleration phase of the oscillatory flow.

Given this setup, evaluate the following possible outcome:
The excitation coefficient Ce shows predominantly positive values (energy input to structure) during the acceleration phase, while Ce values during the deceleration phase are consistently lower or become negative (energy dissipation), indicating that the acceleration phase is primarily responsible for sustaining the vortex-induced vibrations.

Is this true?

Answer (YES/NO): YES